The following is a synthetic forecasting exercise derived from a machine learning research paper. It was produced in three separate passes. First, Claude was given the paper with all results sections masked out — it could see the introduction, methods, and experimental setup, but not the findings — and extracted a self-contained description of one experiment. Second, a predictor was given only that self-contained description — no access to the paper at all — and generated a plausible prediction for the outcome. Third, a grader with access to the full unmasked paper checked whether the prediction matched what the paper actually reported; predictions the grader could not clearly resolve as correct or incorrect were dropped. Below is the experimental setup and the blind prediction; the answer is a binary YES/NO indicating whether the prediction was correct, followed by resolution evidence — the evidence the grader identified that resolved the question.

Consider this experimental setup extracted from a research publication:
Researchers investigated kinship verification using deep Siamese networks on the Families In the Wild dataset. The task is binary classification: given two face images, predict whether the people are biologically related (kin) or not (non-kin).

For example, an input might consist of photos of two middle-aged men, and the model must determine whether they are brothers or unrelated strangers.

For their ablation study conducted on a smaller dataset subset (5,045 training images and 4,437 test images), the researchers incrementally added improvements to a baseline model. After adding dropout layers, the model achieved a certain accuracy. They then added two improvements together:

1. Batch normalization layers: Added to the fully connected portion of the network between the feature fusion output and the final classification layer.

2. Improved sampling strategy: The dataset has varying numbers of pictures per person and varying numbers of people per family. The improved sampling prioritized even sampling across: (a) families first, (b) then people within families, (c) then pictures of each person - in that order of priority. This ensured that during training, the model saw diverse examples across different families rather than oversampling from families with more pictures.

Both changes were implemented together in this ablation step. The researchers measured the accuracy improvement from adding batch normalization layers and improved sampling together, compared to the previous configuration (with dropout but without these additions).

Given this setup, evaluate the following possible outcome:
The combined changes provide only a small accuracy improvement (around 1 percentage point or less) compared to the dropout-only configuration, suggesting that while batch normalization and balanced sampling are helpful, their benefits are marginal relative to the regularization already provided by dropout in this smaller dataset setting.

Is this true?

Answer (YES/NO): NO